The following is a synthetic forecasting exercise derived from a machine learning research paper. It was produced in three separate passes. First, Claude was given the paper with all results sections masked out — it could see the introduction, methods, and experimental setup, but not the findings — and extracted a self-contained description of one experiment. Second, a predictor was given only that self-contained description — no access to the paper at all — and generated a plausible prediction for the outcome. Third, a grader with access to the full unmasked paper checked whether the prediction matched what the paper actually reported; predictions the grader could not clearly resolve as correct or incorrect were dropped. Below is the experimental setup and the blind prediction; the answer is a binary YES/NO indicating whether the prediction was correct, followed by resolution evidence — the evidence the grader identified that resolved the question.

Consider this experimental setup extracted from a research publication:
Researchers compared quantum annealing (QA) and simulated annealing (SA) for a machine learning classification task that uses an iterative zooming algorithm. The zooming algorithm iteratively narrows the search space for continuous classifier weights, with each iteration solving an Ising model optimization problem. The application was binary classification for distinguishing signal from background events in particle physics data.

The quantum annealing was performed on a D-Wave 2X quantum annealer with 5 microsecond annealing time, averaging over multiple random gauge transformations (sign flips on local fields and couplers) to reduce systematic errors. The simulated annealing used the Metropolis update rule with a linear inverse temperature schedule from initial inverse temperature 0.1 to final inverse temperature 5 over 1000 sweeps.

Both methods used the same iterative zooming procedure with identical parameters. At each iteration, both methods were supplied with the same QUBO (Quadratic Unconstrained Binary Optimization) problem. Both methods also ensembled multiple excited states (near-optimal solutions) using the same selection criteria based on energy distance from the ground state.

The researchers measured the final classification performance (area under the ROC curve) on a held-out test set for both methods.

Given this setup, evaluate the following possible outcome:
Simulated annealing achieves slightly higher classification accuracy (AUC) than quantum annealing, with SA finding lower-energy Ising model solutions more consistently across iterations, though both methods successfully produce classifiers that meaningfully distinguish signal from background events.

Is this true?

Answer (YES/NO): NO